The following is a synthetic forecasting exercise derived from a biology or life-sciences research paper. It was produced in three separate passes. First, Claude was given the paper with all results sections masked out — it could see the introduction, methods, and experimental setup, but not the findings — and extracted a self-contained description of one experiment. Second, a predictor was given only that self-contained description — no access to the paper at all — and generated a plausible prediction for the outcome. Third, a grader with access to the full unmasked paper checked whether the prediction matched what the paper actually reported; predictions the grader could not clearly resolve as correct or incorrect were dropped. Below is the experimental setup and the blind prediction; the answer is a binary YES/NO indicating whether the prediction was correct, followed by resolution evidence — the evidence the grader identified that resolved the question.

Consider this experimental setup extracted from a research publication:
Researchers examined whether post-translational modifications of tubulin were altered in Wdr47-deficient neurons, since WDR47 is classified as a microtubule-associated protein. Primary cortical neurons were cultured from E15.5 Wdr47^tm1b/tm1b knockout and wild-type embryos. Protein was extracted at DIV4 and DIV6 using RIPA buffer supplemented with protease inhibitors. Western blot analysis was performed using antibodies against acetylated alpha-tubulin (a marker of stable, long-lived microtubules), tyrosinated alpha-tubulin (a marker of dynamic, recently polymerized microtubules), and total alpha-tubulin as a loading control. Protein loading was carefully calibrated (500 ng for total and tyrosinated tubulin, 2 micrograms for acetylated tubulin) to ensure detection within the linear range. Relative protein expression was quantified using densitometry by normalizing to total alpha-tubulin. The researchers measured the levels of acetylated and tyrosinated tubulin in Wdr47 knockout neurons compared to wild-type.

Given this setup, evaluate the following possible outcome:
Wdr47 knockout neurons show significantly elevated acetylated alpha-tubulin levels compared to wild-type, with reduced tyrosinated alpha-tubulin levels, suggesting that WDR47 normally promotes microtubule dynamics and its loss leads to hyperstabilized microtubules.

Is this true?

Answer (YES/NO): NO